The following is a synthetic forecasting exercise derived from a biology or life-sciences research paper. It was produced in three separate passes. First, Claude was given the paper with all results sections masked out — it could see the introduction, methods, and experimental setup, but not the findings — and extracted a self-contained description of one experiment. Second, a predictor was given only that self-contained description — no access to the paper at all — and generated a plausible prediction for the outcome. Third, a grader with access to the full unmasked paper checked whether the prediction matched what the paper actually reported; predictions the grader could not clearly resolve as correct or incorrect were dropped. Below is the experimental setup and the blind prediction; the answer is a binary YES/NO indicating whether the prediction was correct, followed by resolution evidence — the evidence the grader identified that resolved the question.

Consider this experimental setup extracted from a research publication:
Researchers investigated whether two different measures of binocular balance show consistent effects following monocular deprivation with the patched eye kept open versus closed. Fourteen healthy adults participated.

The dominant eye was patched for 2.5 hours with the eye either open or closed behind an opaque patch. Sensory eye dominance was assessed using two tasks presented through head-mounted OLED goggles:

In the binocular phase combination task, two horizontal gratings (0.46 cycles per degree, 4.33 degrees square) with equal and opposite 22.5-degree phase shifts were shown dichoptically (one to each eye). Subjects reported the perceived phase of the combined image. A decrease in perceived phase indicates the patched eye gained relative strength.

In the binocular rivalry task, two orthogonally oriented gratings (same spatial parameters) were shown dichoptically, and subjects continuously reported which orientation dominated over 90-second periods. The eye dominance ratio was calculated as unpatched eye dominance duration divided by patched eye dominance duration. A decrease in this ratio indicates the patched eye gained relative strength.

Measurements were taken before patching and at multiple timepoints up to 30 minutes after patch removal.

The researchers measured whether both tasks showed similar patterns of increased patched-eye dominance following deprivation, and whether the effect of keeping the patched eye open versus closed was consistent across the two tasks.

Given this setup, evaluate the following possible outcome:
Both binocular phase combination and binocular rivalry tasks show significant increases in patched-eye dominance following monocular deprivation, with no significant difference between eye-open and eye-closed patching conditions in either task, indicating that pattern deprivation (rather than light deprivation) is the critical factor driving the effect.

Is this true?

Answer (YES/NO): NO